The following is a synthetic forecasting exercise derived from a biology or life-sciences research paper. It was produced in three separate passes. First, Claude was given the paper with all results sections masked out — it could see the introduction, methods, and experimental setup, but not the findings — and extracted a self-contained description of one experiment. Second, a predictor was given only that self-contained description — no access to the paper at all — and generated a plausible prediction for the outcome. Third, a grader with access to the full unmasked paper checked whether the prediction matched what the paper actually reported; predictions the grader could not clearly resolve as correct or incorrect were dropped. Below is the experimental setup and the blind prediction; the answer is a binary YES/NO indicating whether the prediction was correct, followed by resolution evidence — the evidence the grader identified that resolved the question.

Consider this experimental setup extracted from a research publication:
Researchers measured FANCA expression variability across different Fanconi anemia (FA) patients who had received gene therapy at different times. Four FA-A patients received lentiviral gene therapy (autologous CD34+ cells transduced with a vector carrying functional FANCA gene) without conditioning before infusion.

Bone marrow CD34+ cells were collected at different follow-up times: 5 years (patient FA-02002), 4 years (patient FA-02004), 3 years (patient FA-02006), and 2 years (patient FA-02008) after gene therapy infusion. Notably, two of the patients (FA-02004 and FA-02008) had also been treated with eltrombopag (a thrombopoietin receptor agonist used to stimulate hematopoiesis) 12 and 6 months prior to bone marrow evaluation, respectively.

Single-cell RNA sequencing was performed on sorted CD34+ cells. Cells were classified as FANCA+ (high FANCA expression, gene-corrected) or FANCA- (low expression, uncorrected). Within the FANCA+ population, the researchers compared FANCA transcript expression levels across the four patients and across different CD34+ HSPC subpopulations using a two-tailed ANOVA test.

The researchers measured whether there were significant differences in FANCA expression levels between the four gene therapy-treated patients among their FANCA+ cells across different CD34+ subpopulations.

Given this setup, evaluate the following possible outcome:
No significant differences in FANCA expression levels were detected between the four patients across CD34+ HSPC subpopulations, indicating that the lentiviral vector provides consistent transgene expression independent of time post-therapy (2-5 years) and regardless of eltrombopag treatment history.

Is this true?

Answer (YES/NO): NO